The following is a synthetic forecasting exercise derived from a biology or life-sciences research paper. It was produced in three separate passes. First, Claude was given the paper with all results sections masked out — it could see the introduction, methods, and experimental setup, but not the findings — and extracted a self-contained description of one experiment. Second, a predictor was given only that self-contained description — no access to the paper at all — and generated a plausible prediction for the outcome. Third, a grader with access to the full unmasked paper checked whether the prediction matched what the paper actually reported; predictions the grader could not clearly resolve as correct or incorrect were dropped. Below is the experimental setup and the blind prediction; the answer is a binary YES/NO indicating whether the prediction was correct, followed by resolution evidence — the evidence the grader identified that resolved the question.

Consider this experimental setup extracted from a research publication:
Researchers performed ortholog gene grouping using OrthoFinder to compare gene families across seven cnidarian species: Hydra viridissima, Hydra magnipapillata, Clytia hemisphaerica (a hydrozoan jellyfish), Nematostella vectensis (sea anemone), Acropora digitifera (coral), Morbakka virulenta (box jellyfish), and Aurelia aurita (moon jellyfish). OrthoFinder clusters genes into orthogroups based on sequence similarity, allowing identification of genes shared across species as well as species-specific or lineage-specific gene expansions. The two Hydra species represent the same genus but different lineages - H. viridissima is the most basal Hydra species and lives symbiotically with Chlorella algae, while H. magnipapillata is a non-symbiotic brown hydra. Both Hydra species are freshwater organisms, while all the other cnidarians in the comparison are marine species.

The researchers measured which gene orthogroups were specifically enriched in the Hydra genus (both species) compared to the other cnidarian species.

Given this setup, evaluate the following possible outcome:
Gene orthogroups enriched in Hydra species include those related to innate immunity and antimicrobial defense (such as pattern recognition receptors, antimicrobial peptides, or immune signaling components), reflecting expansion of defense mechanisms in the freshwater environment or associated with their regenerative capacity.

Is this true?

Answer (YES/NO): NO